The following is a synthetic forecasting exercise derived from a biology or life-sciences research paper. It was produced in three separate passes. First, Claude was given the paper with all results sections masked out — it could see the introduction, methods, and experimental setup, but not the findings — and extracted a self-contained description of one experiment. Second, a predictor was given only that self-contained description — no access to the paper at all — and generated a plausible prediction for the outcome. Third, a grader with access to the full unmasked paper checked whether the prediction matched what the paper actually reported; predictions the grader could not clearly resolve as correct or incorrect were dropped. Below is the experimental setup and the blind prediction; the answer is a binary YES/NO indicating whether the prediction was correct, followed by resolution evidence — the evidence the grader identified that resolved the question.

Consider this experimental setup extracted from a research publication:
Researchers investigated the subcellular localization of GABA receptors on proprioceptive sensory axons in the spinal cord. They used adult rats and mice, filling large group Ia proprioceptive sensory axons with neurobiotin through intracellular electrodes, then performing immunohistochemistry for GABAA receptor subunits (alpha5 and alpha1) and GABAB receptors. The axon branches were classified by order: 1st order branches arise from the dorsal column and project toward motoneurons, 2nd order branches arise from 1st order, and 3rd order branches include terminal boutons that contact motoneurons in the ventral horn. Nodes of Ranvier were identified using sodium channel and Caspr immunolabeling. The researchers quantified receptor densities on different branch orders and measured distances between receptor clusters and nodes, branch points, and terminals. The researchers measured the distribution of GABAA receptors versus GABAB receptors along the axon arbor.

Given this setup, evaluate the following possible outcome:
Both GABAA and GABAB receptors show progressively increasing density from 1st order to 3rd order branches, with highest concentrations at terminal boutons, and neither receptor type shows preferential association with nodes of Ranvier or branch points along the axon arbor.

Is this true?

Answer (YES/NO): NO